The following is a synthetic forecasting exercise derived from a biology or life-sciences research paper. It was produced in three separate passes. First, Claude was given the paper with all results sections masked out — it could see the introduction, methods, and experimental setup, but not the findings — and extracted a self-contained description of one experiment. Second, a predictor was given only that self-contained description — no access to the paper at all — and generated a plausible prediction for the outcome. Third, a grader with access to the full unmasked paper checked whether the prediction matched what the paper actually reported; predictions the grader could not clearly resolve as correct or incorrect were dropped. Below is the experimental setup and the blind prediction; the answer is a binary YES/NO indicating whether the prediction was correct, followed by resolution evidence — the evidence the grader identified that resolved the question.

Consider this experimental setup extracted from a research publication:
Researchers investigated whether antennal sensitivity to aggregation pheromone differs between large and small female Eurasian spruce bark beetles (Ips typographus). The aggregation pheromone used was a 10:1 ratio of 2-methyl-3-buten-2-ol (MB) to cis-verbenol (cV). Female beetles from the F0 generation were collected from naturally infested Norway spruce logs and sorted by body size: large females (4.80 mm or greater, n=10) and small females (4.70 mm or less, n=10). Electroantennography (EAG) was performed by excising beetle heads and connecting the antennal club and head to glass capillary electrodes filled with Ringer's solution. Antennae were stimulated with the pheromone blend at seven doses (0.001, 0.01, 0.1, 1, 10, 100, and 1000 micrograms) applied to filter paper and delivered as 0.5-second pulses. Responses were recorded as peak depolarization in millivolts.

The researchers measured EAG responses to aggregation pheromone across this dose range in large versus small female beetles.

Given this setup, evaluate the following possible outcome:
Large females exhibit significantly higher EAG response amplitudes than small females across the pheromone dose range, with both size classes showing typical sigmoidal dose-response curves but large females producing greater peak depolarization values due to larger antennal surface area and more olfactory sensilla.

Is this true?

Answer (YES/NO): NO